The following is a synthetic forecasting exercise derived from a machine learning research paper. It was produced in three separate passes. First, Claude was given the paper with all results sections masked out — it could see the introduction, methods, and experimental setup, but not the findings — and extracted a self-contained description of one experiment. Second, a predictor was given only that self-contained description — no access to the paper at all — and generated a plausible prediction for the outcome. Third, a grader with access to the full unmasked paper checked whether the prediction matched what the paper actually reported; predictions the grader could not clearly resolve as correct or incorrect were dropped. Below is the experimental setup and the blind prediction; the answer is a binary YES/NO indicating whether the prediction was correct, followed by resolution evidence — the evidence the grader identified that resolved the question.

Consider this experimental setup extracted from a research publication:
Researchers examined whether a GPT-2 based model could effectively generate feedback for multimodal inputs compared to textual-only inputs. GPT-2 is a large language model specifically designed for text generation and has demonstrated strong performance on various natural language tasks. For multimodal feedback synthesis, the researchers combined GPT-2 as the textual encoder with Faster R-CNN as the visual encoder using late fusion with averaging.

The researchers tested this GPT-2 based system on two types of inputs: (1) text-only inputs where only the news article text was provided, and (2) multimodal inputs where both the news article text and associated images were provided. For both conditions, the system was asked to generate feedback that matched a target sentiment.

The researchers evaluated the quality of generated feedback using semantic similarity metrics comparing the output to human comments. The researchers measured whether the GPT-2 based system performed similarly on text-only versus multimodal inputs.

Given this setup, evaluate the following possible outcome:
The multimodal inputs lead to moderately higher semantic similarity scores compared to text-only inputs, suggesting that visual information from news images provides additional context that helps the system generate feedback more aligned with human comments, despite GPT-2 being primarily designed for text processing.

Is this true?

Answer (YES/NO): NO